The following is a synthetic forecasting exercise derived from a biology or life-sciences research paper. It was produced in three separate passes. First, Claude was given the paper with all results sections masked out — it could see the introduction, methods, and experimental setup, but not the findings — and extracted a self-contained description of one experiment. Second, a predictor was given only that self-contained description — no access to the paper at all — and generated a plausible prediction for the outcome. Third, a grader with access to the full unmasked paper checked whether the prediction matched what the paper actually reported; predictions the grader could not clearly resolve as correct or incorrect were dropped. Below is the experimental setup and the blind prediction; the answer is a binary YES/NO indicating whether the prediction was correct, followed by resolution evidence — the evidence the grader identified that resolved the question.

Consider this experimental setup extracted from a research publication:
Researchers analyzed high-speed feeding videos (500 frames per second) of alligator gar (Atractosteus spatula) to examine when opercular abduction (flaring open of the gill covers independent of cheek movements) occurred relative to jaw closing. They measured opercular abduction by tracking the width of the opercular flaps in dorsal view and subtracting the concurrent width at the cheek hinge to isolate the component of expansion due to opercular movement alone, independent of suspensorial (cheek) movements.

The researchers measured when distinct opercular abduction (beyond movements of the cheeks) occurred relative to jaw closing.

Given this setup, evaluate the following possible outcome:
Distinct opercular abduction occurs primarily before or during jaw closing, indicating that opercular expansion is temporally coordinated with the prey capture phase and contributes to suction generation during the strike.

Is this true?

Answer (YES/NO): NO